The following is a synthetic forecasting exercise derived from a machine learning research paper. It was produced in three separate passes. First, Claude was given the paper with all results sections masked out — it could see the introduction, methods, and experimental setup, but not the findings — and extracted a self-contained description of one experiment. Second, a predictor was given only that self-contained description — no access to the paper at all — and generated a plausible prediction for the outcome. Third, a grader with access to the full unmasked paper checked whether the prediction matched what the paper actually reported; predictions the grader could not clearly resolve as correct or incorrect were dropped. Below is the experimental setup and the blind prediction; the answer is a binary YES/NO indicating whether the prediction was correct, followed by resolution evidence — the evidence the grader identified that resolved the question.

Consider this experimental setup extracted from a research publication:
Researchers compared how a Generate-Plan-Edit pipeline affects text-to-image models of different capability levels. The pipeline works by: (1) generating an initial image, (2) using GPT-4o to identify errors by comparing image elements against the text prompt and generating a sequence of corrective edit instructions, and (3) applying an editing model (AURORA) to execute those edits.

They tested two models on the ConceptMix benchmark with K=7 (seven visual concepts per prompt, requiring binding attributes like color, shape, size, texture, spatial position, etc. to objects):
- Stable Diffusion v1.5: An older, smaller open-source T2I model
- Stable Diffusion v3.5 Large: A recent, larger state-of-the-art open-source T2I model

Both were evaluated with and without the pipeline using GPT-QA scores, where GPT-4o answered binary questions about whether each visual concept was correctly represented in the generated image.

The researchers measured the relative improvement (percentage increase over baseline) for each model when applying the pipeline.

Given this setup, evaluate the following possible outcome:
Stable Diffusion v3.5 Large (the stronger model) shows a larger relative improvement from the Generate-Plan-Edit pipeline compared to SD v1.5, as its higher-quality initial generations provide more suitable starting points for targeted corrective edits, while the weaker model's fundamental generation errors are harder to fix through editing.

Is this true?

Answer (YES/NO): NO